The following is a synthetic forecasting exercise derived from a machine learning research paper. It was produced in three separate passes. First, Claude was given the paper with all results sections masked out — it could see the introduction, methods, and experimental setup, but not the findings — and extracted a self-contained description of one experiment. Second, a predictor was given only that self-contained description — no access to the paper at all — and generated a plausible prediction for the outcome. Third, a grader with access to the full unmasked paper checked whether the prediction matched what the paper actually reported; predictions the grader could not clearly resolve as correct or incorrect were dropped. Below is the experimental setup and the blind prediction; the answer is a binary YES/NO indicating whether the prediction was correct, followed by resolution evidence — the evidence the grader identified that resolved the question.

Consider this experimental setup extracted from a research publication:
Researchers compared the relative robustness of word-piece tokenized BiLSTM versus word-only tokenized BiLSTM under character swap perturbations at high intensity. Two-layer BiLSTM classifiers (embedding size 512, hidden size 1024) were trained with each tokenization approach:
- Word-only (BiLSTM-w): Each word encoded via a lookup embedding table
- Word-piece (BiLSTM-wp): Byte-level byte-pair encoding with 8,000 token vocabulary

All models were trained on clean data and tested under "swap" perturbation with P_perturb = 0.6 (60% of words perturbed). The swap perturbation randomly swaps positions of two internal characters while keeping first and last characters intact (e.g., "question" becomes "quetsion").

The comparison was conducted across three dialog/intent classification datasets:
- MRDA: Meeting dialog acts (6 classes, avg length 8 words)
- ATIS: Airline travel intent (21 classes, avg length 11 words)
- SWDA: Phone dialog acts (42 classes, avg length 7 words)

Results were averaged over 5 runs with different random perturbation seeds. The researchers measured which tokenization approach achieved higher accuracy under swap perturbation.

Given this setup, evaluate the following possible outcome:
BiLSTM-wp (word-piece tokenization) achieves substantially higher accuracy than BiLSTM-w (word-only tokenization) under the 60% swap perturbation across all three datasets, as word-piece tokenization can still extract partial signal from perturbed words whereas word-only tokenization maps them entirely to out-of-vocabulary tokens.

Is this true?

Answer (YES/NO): NO